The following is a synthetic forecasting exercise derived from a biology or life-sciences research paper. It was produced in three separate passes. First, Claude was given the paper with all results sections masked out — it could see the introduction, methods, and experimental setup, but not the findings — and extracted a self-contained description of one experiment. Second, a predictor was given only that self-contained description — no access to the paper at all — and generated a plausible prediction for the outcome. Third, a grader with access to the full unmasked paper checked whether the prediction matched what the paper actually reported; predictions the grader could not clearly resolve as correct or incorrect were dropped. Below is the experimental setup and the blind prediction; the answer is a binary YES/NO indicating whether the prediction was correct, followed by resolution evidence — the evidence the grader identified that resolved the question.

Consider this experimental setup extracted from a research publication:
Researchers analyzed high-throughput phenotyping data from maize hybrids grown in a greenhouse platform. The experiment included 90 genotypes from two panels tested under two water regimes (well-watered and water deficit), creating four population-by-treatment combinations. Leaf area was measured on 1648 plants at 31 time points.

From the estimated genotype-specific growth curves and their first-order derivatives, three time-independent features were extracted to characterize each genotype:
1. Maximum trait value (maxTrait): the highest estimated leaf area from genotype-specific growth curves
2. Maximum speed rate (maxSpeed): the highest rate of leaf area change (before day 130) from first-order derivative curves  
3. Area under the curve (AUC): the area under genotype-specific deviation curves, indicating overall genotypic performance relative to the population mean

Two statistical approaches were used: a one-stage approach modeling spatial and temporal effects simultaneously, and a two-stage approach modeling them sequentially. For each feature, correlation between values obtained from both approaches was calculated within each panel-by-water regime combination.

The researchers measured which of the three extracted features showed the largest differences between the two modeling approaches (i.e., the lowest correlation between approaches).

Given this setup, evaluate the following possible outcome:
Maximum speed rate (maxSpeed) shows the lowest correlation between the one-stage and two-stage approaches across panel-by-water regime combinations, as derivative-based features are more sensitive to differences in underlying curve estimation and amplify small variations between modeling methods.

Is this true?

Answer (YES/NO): YES